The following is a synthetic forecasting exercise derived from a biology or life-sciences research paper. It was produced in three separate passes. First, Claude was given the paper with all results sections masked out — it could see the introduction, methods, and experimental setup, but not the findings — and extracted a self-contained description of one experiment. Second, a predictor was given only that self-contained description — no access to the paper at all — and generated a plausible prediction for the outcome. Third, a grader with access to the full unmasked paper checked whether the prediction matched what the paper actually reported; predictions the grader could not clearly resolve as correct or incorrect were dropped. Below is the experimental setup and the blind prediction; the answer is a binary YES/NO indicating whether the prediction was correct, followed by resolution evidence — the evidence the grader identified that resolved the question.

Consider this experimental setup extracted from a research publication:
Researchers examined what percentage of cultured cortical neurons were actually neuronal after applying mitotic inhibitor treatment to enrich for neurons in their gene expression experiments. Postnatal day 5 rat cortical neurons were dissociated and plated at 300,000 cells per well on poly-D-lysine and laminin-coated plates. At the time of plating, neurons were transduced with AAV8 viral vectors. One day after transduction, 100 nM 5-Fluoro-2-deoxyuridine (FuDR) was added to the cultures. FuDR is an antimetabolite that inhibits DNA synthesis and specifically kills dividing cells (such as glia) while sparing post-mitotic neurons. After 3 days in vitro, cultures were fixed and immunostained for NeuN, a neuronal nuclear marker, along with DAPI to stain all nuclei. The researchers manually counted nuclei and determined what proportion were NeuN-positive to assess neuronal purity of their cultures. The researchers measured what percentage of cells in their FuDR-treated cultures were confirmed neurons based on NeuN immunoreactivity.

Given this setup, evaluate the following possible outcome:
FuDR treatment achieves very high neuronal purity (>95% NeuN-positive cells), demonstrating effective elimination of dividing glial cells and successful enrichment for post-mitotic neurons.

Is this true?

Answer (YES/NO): YES